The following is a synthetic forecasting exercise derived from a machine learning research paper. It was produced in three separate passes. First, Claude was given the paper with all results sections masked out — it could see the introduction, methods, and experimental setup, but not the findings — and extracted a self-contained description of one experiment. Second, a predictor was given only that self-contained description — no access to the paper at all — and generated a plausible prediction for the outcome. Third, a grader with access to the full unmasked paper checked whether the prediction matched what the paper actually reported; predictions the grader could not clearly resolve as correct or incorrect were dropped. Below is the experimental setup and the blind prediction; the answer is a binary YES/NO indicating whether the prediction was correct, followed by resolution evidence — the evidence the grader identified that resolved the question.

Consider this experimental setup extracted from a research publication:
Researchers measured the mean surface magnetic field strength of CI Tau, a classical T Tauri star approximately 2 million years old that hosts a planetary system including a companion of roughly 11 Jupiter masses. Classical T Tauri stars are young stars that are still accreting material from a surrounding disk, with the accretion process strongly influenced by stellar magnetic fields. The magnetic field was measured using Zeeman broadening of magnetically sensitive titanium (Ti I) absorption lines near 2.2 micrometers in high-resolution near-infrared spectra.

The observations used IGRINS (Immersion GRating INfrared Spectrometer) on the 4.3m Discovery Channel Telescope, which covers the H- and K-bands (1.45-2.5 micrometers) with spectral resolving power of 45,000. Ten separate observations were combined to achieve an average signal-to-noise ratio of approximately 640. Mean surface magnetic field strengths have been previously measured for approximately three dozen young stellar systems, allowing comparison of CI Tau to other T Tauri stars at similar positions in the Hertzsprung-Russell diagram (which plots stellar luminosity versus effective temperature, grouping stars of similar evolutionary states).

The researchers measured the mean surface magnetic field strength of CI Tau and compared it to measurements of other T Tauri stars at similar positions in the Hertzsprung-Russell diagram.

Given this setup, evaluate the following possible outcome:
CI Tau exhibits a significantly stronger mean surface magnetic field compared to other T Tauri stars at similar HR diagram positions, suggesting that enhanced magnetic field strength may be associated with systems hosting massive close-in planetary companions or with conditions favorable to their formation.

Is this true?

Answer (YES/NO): NO